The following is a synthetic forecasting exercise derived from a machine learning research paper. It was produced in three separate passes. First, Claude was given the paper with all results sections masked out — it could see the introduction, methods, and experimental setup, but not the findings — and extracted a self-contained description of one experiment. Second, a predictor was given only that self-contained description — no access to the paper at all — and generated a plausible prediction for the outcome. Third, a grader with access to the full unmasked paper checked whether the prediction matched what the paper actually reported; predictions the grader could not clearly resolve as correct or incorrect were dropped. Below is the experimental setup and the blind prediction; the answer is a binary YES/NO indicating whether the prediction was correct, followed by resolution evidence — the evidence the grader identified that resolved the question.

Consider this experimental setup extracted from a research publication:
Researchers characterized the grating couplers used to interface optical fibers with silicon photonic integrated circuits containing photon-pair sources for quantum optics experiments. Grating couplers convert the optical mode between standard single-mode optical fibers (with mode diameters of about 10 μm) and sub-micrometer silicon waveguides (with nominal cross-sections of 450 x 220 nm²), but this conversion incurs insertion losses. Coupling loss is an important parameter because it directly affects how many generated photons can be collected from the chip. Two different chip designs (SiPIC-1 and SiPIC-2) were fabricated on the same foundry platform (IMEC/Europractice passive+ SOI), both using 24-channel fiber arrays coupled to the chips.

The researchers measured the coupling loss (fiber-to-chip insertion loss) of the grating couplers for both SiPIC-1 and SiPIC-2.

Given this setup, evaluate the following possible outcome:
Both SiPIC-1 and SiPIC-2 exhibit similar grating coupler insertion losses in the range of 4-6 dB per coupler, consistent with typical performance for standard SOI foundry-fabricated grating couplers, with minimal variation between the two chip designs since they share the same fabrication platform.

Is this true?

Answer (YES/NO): NO